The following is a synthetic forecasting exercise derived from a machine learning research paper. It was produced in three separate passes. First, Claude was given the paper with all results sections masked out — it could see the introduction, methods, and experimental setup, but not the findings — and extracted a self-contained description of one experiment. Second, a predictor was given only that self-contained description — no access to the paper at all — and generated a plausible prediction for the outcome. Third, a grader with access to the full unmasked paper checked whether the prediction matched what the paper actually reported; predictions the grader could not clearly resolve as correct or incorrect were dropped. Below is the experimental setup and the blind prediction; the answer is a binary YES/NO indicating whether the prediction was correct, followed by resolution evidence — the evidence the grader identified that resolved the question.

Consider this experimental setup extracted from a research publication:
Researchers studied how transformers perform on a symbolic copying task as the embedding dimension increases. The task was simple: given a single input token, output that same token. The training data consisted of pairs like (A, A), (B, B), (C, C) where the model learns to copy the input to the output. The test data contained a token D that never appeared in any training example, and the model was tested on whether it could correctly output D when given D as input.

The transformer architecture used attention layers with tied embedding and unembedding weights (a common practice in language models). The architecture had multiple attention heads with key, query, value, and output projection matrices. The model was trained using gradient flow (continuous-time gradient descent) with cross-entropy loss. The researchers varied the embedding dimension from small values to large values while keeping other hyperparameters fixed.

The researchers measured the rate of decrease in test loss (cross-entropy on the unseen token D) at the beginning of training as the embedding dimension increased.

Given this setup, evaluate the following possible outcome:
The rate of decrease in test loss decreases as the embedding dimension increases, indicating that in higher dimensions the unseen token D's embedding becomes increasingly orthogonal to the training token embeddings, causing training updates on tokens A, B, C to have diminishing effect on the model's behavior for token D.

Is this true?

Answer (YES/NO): YES